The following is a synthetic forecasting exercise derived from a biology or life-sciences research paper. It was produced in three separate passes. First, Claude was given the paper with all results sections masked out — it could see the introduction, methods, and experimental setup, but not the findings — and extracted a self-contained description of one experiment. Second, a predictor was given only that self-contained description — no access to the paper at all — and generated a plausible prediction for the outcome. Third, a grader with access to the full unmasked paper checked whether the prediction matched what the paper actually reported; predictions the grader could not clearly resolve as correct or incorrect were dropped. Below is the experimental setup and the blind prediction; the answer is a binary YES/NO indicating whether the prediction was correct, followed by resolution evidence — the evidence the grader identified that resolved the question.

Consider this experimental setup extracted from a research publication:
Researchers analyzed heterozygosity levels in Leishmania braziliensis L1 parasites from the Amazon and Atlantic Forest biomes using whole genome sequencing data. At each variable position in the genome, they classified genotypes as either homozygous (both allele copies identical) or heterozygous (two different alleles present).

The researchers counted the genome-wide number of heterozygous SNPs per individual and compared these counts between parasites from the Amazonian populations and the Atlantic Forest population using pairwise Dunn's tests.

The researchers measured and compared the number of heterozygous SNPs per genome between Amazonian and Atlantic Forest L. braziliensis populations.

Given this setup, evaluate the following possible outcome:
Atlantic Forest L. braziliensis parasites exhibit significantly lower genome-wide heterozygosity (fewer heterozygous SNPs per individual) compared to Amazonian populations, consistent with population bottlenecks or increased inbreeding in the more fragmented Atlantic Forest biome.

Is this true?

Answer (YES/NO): YES